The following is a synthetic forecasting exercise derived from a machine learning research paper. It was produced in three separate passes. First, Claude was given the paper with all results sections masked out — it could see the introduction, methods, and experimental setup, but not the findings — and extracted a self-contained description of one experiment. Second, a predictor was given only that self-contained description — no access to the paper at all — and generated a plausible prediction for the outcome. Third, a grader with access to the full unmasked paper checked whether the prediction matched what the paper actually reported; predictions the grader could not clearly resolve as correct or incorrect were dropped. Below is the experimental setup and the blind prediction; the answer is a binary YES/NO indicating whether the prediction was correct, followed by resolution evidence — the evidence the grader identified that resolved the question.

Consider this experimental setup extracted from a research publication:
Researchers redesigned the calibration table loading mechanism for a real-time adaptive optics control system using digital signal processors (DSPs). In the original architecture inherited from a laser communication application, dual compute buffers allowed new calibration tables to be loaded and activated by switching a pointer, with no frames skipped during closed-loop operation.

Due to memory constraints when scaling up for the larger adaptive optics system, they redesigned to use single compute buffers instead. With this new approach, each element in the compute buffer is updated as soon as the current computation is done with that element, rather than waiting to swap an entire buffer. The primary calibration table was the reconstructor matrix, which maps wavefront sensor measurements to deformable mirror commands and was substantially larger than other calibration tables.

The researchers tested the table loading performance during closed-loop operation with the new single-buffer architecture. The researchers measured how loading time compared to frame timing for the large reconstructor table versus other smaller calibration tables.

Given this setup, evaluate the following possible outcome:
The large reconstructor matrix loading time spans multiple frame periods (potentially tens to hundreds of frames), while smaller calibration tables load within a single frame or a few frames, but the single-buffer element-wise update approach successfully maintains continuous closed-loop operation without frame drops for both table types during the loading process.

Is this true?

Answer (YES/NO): NO